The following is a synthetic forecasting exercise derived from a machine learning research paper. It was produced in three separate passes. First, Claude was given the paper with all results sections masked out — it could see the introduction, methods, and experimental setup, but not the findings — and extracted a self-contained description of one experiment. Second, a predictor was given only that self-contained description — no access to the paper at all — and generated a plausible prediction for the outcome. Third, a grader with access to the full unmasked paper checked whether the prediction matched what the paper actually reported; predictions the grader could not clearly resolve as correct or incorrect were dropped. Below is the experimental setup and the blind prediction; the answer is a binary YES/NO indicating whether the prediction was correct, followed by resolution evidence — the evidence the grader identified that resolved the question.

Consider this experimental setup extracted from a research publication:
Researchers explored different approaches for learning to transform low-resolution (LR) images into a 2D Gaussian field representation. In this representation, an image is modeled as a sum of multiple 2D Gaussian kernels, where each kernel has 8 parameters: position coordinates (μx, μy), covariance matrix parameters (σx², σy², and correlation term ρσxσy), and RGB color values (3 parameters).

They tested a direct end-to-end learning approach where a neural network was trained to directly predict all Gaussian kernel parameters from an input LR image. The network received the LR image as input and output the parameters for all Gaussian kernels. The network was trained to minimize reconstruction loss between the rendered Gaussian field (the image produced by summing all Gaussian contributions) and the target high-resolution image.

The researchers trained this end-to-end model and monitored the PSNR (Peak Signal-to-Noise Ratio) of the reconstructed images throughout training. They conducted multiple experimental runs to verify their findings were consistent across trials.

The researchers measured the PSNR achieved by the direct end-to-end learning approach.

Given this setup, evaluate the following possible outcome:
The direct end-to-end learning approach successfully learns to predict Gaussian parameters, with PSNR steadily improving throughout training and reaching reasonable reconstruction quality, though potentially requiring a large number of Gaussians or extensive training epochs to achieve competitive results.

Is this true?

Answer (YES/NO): NO